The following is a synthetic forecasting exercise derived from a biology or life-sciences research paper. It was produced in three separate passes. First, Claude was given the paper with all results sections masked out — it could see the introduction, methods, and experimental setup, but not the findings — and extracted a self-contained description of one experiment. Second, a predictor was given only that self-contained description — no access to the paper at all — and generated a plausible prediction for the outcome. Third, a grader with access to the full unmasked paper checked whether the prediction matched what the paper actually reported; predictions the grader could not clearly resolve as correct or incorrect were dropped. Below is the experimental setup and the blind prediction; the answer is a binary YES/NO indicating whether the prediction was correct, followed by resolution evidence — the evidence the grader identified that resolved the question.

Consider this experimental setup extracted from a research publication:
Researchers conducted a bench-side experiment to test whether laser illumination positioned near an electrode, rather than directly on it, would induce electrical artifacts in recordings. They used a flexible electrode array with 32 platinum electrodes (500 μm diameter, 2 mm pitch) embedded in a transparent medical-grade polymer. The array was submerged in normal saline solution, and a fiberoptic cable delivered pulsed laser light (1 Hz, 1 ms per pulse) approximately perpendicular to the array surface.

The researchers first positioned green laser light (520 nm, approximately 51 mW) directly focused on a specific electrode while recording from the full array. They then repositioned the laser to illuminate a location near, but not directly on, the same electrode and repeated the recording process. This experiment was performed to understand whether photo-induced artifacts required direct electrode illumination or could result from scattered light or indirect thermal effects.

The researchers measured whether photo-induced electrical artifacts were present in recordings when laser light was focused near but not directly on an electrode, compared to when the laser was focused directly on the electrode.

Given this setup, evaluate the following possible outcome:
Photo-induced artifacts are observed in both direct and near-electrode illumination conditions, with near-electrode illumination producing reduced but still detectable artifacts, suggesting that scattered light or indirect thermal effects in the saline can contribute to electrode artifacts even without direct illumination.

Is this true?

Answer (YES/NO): YES